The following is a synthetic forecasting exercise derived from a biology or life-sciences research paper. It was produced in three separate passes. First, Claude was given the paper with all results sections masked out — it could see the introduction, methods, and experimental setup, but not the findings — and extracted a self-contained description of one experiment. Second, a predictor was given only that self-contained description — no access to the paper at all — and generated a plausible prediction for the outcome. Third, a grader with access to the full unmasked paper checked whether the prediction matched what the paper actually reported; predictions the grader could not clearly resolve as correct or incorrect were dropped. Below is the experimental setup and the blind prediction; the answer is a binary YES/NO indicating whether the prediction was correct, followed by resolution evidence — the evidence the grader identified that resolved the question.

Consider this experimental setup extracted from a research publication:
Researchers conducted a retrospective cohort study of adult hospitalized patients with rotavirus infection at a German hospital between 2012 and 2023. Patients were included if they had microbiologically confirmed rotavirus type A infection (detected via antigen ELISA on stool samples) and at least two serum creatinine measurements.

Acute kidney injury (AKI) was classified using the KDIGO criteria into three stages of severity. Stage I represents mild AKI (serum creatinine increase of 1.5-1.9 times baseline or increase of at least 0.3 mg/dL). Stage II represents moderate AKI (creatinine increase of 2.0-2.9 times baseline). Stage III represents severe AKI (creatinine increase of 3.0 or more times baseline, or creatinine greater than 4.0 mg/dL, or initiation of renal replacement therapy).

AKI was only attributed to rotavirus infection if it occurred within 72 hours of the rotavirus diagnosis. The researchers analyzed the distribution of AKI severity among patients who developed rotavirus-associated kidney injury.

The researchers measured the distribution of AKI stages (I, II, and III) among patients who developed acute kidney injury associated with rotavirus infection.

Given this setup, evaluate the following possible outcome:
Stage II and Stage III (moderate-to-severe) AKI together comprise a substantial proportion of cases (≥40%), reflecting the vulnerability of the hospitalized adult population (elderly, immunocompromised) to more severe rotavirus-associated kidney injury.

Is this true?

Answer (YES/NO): YES